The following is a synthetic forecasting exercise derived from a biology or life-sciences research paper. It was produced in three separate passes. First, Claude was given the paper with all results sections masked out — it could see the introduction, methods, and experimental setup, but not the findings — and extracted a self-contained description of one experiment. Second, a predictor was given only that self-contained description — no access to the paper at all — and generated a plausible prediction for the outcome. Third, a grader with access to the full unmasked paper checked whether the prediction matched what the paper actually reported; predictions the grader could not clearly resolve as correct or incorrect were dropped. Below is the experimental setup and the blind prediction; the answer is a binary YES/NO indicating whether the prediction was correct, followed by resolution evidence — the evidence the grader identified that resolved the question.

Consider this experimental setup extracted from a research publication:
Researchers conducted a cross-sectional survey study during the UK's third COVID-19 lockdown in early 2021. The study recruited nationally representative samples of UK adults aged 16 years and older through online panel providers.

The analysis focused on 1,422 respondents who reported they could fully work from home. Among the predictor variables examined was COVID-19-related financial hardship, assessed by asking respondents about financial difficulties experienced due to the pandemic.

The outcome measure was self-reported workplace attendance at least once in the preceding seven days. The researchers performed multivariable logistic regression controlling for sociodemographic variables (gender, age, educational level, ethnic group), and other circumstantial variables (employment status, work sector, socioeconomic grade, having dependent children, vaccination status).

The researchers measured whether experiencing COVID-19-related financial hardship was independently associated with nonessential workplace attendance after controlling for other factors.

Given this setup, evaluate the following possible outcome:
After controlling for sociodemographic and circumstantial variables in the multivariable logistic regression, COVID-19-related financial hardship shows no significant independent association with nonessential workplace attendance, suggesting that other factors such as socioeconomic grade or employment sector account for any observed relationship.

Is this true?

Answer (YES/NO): NO